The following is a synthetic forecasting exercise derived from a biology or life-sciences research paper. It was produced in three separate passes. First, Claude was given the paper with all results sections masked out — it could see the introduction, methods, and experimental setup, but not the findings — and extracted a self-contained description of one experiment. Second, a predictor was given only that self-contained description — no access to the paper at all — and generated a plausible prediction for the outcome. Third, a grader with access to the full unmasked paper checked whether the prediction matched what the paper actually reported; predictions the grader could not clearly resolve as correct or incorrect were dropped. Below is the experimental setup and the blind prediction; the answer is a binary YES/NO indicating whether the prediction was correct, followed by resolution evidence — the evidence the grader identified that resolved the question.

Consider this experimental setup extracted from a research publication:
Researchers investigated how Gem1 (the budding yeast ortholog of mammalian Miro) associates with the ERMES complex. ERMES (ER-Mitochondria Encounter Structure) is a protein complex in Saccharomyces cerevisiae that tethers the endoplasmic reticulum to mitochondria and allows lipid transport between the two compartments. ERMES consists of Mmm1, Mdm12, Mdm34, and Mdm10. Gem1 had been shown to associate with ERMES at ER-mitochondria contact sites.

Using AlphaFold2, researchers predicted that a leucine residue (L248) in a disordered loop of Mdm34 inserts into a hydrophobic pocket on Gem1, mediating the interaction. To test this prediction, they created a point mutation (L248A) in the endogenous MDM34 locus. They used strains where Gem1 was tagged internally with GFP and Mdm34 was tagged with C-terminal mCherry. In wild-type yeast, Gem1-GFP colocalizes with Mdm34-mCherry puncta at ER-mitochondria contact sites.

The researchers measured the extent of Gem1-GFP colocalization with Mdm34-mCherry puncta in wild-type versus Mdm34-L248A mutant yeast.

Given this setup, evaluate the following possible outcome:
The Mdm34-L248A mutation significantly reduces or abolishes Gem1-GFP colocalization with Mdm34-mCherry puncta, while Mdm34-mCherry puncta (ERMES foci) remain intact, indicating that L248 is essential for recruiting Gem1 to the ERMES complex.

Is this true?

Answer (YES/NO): YES